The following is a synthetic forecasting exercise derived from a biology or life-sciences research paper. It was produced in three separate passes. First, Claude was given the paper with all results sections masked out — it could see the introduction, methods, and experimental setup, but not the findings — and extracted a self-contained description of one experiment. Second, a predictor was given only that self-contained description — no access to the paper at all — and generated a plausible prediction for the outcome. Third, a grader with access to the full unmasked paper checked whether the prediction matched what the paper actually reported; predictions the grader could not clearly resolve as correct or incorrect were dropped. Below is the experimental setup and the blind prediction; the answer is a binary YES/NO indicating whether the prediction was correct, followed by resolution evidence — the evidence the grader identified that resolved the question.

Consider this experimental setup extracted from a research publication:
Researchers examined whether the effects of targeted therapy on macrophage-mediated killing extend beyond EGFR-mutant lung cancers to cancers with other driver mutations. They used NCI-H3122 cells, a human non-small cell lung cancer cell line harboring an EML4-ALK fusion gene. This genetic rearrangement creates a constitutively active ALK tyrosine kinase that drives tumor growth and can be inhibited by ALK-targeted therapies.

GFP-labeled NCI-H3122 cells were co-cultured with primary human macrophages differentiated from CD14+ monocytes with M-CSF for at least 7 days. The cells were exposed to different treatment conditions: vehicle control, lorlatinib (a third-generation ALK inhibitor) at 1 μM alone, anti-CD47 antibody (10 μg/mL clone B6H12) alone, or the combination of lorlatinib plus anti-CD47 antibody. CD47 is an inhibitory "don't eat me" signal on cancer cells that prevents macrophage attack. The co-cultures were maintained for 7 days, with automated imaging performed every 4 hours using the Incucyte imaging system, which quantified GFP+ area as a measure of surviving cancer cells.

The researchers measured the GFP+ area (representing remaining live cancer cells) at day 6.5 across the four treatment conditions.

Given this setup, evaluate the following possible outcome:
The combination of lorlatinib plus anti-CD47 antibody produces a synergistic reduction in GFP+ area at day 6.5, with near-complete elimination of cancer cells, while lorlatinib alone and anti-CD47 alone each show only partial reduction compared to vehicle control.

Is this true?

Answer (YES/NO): YES